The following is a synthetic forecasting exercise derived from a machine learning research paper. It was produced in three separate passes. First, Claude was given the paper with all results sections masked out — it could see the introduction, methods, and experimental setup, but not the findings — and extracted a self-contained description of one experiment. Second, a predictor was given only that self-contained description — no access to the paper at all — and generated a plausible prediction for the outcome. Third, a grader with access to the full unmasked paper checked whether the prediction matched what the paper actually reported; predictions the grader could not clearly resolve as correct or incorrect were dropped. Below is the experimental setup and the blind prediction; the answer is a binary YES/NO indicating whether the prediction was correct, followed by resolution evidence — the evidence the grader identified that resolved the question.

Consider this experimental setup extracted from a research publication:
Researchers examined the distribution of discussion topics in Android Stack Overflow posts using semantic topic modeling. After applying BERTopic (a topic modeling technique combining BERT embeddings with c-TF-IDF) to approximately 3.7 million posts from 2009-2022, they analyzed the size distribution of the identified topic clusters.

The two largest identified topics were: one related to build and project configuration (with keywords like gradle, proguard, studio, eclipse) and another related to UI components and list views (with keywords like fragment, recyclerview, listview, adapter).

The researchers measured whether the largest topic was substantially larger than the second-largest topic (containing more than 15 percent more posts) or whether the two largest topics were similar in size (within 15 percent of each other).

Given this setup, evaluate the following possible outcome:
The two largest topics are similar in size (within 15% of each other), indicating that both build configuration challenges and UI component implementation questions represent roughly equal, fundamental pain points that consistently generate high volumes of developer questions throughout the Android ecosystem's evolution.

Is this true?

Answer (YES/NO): YES